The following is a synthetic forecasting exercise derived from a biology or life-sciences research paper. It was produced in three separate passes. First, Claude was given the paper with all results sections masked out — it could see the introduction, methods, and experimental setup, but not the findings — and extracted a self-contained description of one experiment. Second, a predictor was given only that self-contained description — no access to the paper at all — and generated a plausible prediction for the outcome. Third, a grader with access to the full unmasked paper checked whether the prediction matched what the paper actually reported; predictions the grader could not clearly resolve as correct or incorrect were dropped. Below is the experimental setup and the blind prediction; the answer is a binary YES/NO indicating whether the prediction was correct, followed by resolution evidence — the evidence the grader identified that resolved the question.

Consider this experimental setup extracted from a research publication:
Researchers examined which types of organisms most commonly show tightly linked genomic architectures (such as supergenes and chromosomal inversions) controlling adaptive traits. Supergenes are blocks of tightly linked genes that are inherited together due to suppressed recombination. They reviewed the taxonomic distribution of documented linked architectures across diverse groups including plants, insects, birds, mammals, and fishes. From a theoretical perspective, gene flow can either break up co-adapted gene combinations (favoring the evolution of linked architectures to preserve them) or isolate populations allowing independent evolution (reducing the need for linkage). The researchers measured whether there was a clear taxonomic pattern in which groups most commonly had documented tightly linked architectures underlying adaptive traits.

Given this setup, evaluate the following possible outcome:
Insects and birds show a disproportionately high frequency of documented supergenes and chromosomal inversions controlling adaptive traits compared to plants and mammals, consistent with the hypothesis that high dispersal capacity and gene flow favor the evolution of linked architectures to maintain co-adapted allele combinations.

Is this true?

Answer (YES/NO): NO